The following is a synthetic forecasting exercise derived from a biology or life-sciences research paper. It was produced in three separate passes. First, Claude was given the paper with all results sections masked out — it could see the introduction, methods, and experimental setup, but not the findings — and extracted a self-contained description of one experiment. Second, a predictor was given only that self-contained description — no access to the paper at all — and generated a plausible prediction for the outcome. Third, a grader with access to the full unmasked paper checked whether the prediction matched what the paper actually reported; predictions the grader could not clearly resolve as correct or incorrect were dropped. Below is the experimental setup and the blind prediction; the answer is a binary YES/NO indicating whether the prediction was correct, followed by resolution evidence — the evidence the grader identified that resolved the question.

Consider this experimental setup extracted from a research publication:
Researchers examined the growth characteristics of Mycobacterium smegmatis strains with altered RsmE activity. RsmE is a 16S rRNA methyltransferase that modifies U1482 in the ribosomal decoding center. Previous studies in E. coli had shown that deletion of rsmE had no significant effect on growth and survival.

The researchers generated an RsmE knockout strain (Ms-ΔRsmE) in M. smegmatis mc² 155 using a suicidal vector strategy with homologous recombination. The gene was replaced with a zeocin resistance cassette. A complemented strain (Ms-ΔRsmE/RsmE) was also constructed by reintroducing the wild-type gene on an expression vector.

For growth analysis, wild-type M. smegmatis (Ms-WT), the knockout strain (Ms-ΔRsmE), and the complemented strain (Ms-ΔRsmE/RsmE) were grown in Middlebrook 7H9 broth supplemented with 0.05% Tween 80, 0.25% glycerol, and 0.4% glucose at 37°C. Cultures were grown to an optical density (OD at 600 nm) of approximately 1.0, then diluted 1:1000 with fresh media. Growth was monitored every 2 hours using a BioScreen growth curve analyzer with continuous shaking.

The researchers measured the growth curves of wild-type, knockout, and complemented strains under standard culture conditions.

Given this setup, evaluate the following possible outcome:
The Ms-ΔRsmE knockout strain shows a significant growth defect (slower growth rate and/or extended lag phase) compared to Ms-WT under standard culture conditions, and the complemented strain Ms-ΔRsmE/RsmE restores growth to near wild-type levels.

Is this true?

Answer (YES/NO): NO